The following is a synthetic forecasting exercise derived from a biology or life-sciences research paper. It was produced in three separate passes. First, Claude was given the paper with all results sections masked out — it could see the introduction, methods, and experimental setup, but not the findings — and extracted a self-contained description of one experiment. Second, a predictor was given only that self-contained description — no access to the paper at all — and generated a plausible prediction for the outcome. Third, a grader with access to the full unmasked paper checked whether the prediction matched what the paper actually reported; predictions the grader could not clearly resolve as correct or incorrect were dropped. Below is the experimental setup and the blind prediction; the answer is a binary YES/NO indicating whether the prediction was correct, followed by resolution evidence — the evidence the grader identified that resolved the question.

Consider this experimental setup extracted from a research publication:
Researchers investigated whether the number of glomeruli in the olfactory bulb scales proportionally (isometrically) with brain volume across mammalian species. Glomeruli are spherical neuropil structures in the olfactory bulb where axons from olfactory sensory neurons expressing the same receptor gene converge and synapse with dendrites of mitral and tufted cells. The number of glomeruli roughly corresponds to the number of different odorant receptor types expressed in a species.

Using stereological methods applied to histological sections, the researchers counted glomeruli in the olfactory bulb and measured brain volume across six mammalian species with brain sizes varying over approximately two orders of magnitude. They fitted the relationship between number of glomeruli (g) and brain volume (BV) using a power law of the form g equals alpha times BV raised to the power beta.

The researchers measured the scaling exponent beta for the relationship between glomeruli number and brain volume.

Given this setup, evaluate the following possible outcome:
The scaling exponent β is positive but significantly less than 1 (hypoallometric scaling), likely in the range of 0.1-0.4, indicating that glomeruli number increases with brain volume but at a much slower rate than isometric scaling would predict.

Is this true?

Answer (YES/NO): NO